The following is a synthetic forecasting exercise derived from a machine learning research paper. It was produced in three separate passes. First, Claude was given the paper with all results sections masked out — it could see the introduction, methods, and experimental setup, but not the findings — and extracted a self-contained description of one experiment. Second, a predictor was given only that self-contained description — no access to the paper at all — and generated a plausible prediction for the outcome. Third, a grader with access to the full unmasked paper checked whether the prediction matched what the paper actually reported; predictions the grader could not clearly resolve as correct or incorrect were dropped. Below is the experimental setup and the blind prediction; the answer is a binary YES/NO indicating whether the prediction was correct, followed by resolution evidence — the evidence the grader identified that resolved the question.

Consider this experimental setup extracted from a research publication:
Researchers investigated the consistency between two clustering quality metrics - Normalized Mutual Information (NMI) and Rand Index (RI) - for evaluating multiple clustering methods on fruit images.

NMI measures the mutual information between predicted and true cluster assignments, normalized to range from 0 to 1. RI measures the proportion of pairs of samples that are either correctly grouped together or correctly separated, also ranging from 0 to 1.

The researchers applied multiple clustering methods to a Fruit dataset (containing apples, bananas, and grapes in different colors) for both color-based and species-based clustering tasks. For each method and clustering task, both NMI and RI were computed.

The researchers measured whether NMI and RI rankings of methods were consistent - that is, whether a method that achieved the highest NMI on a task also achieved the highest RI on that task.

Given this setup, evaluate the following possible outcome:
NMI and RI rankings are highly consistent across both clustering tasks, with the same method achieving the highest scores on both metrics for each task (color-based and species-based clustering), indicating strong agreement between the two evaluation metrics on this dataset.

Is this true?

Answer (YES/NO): YES